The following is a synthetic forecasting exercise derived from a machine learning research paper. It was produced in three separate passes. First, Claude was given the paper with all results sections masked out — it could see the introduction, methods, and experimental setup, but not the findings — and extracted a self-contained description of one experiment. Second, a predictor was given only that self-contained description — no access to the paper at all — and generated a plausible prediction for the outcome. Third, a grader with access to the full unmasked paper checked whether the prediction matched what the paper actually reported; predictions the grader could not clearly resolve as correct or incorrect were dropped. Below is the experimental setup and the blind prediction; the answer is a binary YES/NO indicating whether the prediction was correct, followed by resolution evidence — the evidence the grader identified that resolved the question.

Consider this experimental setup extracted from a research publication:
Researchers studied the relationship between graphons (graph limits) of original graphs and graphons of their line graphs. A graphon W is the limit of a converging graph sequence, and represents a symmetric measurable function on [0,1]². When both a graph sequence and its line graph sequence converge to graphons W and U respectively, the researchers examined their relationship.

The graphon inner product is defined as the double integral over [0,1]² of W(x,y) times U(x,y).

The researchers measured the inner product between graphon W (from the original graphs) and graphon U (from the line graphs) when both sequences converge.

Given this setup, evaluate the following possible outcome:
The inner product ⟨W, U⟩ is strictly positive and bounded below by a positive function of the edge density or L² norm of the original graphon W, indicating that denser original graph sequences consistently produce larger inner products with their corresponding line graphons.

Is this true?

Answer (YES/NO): NO